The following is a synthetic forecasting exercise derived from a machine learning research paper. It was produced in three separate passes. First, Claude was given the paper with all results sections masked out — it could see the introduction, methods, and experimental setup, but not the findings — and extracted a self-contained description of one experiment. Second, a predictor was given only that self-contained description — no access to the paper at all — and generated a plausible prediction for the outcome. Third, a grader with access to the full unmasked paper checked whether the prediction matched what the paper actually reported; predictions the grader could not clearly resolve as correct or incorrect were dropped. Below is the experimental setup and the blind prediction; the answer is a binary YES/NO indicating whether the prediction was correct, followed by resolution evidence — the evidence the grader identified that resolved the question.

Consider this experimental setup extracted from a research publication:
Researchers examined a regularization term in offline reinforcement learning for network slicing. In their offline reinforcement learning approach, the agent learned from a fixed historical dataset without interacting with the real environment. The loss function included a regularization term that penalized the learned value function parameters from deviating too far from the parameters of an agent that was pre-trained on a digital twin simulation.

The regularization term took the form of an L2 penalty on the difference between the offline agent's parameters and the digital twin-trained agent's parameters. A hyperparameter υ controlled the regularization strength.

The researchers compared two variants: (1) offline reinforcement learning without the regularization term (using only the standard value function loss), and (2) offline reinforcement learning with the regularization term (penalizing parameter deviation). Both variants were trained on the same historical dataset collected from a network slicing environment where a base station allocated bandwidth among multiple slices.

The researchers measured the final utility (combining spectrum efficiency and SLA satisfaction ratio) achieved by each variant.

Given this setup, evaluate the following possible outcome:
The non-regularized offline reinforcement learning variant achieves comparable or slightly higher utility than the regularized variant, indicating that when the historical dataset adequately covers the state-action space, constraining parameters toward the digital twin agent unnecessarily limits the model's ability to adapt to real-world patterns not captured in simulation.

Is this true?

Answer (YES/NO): NO